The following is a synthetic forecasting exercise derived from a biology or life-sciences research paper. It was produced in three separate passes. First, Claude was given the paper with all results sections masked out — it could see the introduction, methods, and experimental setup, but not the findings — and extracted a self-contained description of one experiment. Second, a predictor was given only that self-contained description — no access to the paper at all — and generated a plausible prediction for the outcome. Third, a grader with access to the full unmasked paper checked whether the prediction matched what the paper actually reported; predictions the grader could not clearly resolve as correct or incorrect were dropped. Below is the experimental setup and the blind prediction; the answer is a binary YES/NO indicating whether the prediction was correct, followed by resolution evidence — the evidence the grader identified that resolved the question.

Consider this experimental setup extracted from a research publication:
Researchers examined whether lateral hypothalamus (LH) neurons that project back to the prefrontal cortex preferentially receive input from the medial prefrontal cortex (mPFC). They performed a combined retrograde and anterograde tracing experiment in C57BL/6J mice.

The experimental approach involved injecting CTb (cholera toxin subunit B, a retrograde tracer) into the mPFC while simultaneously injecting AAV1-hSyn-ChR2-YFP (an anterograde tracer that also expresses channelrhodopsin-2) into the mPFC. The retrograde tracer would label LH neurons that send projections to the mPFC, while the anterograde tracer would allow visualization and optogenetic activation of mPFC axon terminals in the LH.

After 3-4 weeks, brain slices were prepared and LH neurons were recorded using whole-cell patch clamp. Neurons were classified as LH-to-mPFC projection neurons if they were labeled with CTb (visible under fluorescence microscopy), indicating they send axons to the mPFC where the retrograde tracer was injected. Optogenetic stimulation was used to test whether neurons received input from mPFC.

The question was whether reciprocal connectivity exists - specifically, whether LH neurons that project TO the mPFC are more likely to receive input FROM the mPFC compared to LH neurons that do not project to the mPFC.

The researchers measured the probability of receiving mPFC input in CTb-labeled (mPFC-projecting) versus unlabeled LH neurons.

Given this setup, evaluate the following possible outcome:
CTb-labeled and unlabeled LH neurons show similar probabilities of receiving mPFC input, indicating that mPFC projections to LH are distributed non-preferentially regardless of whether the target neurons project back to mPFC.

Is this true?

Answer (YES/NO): NO